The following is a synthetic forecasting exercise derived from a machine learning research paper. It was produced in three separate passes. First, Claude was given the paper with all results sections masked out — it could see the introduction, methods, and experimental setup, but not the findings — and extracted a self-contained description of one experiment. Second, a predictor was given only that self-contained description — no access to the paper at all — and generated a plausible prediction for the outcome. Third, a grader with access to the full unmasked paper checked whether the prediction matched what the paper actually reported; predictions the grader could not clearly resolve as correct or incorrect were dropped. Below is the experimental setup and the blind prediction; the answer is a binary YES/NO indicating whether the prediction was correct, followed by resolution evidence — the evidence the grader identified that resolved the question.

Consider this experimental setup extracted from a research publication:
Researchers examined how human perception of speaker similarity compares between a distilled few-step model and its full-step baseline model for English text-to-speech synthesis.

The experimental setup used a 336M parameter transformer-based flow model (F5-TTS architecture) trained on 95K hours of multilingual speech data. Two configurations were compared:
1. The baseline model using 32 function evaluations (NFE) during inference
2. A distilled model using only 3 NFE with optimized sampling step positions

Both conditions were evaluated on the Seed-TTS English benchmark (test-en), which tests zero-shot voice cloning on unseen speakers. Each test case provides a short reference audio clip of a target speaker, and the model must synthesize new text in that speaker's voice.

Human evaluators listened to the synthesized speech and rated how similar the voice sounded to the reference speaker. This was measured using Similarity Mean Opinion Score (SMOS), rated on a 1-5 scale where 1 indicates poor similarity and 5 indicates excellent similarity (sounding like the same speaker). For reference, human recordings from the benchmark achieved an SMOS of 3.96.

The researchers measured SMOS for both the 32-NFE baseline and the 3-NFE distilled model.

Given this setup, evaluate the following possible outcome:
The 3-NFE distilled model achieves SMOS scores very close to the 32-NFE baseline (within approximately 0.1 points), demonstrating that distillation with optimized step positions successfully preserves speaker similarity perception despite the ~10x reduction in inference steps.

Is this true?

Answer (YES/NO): NO